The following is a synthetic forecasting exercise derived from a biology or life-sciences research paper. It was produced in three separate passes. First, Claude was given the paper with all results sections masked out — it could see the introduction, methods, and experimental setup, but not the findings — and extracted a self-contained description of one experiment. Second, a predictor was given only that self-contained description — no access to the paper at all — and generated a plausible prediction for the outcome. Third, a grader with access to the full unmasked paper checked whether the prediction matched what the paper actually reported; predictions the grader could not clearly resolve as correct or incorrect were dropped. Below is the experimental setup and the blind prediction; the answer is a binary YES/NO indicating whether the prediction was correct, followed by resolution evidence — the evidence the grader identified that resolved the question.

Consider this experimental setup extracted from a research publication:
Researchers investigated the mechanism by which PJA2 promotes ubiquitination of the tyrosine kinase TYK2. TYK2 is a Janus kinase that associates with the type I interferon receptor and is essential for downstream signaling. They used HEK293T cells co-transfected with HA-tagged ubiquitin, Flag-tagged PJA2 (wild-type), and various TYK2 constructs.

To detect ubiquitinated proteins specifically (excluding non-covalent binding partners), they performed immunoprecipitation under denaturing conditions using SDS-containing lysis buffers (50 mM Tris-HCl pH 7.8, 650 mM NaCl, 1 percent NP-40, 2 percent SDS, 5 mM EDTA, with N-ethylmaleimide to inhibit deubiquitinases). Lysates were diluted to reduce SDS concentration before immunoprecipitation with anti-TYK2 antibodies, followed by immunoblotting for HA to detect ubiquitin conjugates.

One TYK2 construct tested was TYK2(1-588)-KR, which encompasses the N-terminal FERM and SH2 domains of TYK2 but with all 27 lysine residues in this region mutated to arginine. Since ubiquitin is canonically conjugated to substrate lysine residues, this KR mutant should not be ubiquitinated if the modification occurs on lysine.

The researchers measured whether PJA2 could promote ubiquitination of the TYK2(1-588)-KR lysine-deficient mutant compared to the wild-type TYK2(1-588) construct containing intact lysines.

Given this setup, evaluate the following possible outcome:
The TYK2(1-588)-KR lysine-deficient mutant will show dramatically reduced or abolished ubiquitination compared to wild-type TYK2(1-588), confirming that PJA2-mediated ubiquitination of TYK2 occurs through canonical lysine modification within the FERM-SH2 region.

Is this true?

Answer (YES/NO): NO